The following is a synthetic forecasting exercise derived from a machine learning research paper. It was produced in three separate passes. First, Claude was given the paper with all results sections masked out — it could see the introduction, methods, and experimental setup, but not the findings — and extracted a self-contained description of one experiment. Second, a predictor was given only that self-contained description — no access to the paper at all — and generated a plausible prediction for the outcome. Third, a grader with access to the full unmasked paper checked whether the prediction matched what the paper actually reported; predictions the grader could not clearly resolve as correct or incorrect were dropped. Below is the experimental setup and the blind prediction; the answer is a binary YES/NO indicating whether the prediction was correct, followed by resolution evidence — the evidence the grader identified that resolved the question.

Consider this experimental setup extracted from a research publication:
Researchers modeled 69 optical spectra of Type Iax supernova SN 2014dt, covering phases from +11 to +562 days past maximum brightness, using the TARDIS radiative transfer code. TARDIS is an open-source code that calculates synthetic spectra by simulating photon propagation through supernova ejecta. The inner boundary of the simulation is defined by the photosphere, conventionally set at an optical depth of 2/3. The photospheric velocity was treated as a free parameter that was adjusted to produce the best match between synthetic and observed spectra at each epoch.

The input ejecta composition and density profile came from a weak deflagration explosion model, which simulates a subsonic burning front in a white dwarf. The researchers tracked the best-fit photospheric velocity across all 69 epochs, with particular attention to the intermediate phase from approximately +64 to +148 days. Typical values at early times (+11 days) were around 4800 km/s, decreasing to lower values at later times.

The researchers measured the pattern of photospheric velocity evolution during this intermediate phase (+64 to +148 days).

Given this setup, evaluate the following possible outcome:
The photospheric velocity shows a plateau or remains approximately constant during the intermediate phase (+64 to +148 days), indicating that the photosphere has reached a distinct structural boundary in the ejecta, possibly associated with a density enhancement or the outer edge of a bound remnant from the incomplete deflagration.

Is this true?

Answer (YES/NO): NO